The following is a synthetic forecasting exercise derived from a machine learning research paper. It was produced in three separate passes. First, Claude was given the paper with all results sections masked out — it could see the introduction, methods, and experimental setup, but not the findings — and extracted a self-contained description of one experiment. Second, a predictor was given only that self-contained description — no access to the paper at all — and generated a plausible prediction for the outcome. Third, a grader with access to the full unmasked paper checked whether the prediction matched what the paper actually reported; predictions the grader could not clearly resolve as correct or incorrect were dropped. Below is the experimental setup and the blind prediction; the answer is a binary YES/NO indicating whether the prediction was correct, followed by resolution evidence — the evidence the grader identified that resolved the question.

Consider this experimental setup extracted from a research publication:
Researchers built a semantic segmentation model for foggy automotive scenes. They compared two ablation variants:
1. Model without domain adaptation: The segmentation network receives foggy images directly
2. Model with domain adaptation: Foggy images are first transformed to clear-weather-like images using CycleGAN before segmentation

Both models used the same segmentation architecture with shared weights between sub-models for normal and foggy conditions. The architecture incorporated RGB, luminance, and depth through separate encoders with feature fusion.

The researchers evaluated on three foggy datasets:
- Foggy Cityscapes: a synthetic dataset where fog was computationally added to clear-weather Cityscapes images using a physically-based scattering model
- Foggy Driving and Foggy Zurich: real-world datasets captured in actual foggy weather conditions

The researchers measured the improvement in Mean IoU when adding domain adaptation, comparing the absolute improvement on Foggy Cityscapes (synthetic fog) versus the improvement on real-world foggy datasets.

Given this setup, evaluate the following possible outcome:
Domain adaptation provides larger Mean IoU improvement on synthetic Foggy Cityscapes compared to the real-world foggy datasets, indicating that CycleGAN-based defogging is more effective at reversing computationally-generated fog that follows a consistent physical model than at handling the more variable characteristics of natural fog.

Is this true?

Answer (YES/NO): NO